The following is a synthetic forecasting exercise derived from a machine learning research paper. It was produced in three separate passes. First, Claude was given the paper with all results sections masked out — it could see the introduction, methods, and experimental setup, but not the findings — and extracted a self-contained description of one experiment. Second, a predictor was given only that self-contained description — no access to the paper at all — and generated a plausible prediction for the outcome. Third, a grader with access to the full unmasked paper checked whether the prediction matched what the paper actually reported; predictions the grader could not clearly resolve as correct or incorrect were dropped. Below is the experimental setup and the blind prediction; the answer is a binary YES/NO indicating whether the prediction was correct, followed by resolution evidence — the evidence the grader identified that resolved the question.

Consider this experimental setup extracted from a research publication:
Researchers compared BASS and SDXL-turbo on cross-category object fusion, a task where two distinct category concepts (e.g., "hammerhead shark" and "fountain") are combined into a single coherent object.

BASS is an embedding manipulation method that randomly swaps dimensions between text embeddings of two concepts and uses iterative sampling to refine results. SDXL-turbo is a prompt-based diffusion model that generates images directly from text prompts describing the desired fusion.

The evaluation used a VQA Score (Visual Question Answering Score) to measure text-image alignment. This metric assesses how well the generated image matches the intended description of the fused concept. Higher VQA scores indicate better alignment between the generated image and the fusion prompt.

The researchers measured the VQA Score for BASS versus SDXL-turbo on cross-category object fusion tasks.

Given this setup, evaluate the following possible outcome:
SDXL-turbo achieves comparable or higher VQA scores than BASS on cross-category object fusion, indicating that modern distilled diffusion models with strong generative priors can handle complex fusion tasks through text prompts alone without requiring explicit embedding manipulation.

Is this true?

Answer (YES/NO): NO